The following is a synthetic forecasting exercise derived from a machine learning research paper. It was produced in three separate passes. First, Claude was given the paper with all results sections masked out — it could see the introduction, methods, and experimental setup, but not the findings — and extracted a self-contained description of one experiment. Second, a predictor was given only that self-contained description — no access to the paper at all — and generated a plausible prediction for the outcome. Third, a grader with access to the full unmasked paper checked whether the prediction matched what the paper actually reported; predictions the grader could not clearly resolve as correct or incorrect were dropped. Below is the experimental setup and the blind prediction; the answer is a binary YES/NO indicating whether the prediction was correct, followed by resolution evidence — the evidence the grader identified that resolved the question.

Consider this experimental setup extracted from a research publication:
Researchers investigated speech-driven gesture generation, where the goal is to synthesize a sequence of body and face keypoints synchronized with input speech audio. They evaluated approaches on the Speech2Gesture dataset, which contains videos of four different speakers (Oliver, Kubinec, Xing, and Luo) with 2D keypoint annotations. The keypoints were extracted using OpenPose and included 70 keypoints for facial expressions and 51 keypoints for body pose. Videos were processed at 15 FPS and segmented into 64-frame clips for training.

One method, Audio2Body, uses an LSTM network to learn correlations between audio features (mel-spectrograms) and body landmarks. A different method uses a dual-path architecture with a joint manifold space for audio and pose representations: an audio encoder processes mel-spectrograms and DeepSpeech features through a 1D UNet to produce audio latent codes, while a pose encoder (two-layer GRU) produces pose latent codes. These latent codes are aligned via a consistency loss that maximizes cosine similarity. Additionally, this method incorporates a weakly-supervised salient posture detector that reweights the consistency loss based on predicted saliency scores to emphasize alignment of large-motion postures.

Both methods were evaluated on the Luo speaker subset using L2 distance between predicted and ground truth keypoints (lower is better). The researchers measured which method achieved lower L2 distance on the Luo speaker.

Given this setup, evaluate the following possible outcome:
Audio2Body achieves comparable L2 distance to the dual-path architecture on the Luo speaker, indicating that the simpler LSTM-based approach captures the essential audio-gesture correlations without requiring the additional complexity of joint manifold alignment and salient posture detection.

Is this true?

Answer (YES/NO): YES